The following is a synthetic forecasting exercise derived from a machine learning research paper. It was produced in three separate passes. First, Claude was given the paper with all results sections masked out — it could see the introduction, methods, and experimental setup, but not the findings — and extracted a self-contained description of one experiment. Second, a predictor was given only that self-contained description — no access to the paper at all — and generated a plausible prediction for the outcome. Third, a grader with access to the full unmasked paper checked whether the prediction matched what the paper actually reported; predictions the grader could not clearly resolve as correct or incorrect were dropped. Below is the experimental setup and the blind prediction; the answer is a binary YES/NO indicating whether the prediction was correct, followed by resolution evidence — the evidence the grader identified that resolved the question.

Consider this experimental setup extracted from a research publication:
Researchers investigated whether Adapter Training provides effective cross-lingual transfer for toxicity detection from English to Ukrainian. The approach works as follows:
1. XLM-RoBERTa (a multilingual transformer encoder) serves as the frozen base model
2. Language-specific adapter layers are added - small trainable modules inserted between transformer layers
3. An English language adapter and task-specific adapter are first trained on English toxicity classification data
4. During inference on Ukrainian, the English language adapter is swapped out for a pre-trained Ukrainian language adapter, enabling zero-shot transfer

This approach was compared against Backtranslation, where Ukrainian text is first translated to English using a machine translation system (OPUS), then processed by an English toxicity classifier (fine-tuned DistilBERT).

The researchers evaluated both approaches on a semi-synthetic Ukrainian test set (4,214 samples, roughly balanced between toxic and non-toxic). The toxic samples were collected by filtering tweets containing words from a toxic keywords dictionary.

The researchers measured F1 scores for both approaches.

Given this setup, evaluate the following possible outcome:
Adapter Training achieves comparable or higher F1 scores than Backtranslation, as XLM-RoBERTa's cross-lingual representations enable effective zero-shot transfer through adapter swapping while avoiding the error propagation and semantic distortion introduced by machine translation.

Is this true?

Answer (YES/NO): NO